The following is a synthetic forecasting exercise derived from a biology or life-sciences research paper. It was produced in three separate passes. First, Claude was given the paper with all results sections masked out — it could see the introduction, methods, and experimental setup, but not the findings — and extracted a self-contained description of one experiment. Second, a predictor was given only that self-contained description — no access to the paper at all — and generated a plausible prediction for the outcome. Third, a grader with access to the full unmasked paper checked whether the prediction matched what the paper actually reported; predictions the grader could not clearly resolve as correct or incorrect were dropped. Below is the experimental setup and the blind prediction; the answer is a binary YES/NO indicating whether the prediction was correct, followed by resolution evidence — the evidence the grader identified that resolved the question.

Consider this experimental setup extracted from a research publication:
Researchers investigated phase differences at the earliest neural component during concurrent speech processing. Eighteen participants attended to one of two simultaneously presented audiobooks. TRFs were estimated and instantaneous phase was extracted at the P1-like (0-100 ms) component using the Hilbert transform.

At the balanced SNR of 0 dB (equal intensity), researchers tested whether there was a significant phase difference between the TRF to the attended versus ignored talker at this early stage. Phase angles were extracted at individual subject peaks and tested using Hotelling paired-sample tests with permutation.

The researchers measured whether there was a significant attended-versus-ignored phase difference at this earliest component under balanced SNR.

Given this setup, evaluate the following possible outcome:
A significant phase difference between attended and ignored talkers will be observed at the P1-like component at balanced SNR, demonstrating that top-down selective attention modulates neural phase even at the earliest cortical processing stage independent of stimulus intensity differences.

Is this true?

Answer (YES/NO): YES